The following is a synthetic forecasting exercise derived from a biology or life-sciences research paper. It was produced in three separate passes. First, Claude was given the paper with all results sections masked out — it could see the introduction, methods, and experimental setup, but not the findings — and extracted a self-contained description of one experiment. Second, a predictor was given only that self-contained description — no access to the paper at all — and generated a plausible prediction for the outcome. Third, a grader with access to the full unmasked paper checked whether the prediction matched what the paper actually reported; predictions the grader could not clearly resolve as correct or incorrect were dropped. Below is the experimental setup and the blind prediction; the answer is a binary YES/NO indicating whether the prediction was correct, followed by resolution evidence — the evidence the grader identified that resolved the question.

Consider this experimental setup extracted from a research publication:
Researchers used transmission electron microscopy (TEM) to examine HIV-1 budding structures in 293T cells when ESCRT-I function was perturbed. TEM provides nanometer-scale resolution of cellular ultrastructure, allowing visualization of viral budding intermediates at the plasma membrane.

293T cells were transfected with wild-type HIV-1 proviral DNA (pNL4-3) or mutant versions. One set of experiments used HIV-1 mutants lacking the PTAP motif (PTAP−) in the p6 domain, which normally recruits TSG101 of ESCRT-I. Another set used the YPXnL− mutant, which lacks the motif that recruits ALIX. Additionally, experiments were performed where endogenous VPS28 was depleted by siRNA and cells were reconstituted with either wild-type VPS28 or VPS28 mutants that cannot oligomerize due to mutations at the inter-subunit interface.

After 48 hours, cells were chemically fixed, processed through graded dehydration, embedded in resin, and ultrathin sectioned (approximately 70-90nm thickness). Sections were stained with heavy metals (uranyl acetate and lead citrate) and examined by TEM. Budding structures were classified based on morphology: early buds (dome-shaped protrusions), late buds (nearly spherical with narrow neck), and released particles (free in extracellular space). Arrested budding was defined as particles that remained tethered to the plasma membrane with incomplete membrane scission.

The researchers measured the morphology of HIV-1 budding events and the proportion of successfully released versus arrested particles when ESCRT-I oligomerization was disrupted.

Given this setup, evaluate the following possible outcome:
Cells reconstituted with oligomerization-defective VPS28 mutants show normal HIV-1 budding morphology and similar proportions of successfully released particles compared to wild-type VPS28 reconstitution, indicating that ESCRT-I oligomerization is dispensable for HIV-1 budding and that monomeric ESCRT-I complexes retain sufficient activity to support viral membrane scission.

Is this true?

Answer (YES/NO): NO